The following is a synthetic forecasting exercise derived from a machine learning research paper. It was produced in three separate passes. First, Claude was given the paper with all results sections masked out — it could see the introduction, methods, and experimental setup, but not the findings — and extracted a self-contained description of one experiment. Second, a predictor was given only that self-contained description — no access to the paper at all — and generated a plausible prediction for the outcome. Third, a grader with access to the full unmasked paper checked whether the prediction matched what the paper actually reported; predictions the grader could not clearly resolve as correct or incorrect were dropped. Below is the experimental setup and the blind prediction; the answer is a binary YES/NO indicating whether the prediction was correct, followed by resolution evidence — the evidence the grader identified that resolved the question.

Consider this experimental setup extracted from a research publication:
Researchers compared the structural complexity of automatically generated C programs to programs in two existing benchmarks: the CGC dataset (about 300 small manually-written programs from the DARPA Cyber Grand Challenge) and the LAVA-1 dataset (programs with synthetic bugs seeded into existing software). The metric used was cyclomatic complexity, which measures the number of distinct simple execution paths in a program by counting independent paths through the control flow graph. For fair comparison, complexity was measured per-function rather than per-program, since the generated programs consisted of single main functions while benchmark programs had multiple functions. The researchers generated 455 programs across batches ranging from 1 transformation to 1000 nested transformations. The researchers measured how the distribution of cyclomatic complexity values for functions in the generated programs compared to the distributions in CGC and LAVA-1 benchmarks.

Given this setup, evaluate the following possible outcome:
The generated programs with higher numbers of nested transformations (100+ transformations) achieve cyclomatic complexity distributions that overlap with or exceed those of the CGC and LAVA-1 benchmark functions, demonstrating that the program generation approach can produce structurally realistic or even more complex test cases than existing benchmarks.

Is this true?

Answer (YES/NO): YES